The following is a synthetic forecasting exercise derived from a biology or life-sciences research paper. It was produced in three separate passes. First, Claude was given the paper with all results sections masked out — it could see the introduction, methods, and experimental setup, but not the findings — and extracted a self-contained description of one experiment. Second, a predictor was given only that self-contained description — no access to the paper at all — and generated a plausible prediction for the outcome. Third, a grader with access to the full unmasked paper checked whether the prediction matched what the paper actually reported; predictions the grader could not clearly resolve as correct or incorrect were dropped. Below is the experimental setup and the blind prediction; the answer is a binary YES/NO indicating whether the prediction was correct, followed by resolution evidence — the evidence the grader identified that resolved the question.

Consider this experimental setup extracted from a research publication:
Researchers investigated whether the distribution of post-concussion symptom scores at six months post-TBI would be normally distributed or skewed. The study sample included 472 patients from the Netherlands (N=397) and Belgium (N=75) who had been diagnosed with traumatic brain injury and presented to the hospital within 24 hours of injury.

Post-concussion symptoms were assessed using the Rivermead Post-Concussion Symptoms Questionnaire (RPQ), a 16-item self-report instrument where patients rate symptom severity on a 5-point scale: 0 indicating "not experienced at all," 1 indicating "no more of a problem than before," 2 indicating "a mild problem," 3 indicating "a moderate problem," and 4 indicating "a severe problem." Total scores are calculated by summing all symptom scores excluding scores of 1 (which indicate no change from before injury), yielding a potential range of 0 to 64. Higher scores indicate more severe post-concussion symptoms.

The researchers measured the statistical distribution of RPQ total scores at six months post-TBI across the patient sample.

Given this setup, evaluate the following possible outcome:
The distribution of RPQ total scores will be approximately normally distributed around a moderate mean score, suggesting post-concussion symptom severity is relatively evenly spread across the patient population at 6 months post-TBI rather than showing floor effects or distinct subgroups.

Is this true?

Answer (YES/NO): NO